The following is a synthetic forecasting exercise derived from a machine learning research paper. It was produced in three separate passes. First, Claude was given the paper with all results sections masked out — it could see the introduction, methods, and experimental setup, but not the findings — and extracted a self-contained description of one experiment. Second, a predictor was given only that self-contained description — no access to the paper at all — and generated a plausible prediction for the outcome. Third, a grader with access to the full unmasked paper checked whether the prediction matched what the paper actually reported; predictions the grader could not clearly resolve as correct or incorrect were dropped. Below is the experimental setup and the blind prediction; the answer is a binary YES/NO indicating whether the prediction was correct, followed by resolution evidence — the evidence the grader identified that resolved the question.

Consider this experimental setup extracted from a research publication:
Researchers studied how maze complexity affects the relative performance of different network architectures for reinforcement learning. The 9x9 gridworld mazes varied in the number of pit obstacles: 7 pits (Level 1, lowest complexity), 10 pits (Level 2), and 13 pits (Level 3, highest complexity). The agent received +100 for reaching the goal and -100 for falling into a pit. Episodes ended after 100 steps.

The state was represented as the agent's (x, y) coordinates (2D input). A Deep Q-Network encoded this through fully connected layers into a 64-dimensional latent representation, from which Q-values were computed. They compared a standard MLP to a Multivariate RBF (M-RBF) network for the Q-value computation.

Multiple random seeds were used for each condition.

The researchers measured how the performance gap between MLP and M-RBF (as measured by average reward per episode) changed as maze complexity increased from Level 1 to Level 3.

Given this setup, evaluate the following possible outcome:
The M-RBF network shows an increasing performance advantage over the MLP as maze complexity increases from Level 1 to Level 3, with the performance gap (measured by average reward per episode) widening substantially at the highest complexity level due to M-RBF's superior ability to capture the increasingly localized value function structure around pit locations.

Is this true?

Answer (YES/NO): NO